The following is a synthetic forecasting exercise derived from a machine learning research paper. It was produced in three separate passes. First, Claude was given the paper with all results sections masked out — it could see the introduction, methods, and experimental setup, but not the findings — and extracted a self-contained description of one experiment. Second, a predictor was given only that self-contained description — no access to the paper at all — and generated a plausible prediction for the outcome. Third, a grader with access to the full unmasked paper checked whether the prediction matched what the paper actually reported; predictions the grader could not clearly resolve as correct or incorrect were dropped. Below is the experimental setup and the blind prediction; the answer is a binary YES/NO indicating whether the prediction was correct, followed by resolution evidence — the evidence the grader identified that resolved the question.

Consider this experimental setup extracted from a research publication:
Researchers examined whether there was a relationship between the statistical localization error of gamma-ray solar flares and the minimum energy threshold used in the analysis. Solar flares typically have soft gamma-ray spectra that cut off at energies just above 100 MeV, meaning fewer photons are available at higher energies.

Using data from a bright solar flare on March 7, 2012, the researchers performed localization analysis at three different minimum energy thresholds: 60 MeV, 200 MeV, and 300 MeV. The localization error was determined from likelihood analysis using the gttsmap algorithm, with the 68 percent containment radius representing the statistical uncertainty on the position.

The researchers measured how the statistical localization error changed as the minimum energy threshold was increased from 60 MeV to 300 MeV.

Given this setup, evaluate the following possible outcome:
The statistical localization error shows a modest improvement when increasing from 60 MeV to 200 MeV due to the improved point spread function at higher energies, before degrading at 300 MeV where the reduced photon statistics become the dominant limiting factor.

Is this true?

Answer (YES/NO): NO